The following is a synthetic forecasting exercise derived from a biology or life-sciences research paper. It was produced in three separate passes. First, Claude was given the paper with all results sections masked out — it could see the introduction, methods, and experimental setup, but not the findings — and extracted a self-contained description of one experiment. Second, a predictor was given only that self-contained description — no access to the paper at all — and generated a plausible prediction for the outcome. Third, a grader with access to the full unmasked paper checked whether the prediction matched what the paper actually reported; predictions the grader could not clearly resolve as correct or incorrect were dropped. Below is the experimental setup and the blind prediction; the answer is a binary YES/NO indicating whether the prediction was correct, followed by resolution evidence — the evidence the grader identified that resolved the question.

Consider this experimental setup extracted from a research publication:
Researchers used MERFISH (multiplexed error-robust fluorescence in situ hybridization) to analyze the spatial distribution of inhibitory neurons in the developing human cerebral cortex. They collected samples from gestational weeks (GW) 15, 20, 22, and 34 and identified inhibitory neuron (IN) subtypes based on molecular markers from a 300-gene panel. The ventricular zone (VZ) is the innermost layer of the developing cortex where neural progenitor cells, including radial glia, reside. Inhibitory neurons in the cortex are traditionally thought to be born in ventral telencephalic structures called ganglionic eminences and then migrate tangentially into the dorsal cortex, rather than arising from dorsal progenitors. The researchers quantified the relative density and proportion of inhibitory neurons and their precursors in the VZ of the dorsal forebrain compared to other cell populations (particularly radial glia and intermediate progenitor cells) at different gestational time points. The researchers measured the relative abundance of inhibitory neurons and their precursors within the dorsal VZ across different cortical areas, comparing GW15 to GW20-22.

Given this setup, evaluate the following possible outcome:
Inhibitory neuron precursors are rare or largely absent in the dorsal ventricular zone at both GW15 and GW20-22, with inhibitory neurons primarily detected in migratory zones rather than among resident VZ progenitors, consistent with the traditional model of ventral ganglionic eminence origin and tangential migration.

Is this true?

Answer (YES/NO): NO